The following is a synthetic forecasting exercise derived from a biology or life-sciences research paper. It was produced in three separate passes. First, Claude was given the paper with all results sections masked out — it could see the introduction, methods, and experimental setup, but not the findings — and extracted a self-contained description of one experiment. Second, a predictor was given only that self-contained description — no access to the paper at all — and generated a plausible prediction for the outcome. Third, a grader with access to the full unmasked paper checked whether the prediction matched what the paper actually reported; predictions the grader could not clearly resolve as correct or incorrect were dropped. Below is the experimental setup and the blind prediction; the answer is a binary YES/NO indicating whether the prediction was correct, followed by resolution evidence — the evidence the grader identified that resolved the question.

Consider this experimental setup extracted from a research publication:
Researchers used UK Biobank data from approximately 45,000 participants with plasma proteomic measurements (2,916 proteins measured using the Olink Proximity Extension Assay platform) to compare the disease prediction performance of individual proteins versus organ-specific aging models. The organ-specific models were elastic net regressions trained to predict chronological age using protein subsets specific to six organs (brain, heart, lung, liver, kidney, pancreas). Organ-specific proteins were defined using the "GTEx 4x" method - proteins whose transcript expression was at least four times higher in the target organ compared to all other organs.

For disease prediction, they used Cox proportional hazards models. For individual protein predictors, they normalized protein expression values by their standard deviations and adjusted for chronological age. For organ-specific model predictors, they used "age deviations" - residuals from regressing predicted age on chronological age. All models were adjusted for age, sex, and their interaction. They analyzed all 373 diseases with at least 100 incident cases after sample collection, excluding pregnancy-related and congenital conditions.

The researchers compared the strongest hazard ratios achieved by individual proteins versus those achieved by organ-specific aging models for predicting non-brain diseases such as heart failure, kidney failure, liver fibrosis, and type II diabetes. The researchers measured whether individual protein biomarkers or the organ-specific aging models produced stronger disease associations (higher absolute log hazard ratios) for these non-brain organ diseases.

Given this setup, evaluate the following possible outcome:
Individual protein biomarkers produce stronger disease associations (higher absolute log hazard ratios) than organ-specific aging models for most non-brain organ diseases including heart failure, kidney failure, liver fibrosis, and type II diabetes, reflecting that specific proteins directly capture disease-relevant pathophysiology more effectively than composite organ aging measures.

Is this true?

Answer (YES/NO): YES